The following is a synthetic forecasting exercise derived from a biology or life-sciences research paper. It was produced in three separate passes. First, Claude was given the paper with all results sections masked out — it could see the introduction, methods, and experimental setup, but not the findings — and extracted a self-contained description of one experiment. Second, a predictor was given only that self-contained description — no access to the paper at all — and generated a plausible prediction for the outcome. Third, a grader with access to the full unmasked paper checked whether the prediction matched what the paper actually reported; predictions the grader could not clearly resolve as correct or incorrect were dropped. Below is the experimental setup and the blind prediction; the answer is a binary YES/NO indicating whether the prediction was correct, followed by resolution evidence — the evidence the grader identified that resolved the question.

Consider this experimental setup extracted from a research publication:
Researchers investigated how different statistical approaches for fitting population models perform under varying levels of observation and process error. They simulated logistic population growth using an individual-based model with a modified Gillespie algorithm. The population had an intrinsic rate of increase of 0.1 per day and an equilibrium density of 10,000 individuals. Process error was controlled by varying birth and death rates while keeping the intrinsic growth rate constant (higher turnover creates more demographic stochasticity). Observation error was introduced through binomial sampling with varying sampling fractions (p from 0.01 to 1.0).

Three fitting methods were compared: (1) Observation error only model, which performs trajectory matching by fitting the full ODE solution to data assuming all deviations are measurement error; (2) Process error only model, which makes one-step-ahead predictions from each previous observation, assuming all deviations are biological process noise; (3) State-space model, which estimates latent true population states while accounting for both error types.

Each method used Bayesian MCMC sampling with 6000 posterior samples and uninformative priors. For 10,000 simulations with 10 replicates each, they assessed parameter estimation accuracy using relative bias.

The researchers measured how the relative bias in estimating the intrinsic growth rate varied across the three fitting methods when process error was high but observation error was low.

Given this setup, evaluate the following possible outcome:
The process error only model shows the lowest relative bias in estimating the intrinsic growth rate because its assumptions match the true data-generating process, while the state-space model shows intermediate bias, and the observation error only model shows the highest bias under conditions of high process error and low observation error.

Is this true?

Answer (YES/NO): NO